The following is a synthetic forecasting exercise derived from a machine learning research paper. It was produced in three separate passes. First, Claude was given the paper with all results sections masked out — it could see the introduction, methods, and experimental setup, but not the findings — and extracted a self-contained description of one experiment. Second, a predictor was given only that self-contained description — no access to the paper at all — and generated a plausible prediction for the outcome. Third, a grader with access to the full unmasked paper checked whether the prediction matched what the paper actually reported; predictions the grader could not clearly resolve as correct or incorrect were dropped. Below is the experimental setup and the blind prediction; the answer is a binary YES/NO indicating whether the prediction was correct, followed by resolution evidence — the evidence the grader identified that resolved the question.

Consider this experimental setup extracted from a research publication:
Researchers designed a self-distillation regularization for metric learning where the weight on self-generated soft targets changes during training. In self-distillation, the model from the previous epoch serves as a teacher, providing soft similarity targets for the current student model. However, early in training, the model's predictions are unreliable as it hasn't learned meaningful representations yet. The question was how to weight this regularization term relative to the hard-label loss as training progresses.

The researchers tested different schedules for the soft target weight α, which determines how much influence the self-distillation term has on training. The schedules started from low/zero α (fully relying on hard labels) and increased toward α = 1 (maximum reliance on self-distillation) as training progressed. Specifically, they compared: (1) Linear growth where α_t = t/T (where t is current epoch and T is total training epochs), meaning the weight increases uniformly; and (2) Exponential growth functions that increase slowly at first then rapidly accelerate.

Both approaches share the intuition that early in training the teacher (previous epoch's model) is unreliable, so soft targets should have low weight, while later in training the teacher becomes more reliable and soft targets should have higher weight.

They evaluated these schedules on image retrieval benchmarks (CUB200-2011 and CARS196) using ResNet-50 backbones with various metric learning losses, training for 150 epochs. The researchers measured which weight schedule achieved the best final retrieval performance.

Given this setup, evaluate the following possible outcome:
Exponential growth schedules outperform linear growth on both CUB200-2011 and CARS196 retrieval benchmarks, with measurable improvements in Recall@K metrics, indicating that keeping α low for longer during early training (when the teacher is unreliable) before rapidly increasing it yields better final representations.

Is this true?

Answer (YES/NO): NO